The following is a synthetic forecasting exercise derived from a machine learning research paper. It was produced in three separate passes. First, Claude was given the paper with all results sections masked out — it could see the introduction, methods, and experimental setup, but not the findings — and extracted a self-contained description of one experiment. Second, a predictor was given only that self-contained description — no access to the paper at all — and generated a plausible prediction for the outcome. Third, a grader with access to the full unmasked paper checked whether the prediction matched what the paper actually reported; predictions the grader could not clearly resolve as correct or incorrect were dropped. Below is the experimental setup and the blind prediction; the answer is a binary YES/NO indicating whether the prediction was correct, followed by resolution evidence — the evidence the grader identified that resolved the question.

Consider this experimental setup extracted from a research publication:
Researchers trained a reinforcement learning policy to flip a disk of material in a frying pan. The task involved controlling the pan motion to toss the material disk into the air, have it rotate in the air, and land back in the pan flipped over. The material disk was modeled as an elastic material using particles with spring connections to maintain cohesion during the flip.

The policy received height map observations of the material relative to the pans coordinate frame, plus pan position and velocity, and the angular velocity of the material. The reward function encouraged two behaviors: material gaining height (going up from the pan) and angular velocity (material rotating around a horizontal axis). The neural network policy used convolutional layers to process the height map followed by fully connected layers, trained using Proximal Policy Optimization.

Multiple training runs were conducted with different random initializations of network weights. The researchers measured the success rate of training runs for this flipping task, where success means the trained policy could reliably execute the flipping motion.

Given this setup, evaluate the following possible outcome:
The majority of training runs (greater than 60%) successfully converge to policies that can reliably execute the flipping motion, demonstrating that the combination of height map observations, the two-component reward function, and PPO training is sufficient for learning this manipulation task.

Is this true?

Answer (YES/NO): NO